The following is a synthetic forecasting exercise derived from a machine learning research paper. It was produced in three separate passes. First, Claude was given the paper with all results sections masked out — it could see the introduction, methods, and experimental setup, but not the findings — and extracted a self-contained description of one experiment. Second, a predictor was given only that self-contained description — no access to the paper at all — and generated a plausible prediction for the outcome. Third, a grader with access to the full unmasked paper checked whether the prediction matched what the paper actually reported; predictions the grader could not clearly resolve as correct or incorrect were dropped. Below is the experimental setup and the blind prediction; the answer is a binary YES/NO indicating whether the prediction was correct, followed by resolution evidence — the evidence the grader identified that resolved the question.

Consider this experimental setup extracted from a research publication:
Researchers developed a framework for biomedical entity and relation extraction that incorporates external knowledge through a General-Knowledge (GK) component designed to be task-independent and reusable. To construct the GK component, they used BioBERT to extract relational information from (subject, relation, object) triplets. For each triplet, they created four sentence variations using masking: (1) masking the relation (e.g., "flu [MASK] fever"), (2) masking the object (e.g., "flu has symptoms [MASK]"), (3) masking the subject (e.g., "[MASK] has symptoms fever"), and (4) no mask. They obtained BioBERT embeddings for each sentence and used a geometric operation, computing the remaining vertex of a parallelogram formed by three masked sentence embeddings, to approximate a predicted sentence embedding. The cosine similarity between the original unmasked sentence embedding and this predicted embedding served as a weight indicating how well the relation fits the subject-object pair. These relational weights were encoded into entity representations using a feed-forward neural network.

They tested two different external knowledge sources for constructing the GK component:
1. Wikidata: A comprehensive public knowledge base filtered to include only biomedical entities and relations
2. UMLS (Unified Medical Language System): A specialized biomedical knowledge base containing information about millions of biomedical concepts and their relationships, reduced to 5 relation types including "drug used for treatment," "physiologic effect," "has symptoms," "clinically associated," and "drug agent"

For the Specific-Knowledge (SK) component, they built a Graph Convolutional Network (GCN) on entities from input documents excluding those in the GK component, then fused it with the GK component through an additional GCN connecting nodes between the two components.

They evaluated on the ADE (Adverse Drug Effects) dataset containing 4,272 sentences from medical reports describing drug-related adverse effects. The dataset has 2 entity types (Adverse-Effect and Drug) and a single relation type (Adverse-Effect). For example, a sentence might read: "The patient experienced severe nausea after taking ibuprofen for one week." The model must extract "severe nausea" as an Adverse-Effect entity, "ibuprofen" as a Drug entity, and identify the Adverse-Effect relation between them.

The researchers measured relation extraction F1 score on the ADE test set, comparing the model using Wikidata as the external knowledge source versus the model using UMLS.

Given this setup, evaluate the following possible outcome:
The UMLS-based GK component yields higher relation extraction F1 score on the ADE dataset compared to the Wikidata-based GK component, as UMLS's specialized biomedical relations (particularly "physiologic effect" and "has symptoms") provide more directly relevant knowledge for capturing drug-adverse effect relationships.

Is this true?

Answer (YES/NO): NO